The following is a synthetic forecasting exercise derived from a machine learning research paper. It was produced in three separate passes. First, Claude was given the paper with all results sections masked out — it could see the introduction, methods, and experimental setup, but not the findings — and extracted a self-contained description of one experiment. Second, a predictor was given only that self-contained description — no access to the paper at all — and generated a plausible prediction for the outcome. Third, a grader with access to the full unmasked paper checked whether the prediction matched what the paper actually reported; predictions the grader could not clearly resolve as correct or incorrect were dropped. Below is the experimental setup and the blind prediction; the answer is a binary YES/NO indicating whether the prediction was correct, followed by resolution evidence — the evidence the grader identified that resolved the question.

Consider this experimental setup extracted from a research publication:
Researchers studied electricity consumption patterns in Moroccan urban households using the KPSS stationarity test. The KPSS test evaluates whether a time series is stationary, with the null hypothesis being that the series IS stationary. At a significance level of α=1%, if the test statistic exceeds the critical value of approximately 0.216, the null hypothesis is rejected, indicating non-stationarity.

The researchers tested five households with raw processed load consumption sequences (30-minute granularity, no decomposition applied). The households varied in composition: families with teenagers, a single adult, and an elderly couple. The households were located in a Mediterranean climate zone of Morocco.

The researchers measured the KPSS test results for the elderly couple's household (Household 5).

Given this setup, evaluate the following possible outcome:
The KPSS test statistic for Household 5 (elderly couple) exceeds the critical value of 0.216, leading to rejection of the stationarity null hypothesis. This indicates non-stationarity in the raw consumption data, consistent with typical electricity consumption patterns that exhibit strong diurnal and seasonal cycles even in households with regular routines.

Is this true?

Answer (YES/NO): NO